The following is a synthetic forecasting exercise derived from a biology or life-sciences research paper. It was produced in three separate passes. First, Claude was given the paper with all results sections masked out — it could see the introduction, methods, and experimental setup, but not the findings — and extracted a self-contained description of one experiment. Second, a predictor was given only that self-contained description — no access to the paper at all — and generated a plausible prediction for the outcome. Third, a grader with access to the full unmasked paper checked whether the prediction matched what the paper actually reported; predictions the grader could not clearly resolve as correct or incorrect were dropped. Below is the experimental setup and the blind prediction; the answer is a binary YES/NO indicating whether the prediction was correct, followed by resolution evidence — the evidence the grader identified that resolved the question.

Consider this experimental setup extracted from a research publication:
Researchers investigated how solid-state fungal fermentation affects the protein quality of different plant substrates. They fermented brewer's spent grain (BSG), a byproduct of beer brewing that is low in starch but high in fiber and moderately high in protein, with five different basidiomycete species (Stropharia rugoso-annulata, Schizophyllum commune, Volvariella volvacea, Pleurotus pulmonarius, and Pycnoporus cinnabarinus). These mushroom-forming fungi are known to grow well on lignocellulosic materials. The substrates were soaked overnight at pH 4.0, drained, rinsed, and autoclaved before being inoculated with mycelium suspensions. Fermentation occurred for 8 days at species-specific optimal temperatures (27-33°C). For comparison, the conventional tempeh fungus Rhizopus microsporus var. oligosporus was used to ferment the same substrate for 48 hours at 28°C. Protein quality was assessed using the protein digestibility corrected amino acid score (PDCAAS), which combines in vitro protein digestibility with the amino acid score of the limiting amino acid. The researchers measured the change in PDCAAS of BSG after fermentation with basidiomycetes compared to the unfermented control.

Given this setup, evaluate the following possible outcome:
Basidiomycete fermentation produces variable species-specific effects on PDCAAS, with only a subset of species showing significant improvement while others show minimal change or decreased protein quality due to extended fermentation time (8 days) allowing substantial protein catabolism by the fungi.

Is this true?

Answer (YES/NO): YES